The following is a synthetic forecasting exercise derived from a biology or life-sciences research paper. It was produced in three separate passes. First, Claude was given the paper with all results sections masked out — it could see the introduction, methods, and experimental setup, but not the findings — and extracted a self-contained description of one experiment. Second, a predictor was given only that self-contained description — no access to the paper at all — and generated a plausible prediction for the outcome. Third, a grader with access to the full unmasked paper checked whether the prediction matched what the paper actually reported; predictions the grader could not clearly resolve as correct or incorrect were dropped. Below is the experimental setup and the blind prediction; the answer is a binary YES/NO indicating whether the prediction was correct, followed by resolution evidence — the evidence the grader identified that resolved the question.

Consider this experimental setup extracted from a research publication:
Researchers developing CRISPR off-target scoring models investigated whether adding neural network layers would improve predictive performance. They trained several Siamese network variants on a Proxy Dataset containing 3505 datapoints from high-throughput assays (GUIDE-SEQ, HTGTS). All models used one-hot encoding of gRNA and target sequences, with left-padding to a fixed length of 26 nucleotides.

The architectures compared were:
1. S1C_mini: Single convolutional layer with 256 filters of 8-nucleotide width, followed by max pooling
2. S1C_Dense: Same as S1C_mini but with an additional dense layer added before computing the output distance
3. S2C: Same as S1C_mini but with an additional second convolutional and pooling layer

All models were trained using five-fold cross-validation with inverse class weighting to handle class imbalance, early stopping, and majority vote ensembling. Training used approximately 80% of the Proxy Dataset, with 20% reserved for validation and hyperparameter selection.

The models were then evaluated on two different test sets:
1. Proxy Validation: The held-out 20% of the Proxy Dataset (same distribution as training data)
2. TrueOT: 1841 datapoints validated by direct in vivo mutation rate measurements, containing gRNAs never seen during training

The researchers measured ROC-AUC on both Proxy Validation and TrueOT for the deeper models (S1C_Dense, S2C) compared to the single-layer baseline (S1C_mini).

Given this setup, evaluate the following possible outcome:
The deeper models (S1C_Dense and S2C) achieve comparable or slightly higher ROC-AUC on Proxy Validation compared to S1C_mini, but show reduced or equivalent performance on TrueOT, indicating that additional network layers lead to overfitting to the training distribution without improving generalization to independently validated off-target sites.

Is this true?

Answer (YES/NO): NO